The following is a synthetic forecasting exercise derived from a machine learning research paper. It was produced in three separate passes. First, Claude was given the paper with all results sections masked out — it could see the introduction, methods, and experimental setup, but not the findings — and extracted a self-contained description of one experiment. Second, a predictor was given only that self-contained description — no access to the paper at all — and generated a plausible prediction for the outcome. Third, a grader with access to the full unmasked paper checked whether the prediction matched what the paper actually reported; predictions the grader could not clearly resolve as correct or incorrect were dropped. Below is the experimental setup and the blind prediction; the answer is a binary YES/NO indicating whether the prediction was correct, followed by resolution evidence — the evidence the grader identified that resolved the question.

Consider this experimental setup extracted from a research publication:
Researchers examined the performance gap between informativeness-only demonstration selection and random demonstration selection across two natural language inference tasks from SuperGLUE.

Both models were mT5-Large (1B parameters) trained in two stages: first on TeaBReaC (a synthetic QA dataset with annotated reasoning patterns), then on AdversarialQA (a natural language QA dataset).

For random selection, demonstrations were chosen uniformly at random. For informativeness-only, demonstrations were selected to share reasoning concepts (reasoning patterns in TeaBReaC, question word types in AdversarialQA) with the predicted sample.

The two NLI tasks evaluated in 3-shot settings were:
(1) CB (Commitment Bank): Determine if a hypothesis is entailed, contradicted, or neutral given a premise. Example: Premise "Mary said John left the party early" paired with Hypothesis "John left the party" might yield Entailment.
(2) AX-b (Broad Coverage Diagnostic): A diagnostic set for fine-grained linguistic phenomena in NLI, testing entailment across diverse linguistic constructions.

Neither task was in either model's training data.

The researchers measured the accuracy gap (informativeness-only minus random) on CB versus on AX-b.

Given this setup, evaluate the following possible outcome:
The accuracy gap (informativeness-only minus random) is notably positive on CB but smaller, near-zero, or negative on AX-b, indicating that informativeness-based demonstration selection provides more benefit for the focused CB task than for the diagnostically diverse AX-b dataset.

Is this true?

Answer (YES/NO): YES